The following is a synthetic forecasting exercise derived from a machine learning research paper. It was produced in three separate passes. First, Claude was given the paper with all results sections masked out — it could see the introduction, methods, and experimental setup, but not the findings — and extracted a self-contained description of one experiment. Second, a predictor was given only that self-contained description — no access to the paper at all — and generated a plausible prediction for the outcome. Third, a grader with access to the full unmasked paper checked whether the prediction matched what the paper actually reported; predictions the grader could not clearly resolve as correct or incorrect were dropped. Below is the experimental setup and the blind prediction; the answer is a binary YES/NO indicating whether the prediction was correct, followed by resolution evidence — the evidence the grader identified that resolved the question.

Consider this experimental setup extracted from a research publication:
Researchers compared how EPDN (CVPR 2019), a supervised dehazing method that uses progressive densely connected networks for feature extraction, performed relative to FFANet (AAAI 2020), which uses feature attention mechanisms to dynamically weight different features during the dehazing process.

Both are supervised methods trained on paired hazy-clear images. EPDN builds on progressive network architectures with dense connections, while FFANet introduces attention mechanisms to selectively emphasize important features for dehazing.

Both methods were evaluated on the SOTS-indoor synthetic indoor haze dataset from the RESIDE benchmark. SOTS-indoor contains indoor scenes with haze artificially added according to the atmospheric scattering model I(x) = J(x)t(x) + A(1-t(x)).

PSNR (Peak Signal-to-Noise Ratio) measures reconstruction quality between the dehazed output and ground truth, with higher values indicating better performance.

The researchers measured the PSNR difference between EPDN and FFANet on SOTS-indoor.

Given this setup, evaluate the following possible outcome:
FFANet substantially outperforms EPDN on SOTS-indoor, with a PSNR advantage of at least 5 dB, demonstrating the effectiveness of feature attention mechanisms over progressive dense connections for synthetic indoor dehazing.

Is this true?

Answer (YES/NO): YES